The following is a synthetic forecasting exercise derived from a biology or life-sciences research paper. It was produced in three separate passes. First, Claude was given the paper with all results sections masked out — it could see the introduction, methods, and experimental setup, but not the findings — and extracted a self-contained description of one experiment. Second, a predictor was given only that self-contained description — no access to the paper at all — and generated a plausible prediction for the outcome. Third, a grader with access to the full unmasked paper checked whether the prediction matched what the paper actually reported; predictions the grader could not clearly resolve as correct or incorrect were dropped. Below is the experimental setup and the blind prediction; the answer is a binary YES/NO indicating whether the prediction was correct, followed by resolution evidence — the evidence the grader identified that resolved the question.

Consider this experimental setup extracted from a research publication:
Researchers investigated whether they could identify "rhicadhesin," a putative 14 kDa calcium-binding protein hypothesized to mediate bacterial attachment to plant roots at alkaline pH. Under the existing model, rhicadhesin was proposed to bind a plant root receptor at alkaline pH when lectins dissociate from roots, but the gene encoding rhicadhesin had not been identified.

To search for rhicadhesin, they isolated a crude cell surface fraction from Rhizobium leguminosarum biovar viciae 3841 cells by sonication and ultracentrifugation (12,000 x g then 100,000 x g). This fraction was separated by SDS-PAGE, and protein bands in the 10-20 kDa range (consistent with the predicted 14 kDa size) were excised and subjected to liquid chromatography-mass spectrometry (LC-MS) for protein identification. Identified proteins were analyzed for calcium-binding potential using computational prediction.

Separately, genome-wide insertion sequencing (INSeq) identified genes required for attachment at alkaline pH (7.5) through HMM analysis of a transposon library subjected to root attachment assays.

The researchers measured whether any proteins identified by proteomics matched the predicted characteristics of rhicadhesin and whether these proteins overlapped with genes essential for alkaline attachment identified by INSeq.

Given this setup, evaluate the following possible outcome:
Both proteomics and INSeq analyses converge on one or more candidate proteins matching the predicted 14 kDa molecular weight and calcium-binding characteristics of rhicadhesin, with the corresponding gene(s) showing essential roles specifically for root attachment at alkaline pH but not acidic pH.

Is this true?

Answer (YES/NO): NO